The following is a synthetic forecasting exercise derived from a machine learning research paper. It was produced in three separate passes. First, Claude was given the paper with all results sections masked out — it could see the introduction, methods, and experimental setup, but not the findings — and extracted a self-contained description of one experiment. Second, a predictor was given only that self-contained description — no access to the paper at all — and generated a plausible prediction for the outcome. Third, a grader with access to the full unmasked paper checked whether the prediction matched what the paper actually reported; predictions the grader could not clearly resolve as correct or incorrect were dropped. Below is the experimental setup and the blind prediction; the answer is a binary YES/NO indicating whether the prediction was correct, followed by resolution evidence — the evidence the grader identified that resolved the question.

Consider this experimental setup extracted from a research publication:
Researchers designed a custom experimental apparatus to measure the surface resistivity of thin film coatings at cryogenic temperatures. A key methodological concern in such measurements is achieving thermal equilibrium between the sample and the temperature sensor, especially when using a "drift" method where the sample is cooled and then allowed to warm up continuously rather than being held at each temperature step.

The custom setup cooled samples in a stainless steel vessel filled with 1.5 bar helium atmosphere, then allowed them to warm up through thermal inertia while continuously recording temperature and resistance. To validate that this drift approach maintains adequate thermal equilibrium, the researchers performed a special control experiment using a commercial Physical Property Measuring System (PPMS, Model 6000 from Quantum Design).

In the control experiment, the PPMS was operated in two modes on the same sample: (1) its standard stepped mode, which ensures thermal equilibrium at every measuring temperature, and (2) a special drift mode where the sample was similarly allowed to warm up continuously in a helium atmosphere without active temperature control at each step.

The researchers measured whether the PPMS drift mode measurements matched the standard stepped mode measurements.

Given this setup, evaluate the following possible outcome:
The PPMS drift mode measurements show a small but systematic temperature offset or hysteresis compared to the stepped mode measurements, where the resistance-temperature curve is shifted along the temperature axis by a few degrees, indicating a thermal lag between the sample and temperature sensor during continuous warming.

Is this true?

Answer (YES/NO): NO